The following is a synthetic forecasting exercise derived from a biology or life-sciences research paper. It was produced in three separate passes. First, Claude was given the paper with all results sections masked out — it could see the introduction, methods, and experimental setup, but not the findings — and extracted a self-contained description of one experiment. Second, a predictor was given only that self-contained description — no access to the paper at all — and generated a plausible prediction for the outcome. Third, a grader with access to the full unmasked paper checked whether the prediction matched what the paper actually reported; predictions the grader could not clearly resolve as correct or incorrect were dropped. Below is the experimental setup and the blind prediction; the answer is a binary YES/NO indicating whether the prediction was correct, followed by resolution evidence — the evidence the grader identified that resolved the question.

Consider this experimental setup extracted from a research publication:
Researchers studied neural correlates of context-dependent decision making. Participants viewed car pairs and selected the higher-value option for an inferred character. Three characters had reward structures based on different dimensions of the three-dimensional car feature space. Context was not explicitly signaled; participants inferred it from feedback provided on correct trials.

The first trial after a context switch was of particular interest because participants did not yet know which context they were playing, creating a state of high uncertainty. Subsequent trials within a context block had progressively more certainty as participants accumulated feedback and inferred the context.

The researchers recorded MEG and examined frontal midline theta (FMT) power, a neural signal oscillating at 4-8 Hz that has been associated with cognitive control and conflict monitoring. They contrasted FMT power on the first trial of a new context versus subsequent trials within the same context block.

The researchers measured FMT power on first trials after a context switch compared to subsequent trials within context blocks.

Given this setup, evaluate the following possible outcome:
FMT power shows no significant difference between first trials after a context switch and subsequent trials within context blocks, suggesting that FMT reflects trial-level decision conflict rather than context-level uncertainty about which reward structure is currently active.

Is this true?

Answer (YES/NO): NO